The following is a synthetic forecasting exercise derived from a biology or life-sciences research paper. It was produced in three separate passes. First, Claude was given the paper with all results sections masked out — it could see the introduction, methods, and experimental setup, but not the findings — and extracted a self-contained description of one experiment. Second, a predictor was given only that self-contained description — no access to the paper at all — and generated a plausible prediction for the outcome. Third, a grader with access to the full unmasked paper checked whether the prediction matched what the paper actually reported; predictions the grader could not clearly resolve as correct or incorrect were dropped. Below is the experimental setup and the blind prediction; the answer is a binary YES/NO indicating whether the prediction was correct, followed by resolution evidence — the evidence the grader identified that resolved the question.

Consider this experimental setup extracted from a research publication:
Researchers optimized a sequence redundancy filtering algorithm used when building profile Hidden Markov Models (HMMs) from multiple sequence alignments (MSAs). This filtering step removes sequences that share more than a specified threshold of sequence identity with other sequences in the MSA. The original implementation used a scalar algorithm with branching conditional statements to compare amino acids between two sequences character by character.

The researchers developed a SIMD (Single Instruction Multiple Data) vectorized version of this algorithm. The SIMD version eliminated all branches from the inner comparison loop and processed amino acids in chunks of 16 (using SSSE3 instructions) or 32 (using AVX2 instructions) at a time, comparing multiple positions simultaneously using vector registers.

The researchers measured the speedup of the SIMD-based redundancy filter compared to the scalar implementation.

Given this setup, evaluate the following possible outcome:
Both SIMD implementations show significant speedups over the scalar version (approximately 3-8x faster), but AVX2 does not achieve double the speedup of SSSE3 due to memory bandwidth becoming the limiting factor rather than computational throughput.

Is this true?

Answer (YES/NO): NO